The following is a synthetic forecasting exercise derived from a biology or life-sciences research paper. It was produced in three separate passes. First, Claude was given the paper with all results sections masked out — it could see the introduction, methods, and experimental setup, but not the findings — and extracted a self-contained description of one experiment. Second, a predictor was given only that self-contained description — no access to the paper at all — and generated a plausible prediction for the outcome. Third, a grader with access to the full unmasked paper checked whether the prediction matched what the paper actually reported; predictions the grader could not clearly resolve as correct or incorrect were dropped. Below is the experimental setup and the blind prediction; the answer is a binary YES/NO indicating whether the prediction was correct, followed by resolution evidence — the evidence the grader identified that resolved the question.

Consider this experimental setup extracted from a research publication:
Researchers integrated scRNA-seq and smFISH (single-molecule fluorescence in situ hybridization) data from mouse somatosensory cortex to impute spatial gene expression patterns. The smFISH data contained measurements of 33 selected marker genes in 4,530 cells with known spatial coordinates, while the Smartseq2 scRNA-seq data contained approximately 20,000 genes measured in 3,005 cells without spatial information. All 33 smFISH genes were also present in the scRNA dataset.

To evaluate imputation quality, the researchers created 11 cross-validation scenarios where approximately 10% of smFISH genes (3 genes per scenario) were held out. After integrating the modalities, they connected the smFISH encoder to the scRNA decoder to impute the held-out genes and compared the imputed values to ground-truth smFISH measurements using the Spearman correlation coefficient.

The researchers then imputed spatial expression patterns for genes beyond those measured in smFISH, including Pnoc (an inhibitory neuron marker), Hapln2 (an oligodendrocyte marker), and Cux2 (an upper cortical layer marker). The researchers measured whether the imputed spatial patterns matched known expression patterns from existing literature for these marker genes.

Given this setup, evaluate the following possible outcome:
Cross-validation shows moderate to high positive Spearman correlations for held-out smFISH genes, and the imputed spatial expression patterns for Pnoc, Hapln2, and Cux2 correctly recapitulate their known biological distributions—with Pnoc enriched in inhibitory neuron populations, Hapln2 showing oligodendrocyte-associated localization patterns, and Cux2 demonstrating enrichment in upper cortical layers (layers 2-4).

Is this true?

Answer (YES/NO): NO